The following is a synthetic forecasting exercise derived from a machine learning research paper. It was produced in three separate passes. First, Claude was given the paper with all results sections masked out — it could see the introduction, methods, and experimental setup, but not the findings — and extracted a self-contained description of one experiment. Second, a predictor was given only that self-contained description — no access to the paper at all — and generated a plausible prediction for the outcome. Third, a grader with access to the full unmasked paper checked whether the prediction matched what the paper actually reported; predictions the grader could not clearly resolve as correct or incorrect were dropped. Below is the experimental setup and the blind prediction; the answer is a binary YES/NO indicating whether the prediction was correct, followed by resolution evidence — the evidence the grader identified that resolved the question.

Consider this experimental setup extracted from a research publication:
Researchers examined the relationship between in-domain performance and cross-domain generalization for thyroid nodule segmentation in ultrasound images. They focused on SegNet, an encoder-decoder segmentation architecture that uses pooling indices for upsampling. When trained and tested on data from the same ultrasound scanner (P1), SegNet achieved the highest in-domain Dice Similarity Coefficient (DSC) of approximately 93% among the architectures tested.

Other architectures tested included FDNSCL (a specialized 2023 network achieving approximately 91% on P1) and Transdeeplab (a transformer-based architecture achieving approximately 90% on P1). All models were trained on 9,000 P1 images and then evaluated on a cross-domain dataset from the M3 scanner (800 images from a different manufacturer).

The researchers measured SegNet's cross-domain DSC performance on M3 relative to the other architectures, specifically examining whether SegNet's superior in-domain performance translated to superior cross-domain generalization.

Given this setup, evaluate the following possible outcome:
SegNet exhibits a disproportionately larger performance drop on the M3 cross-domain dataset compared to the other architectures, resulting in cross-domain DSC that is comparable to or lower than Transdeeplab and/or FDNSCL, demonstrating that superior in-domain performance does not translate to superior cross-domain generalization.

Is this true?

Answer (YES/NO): YES